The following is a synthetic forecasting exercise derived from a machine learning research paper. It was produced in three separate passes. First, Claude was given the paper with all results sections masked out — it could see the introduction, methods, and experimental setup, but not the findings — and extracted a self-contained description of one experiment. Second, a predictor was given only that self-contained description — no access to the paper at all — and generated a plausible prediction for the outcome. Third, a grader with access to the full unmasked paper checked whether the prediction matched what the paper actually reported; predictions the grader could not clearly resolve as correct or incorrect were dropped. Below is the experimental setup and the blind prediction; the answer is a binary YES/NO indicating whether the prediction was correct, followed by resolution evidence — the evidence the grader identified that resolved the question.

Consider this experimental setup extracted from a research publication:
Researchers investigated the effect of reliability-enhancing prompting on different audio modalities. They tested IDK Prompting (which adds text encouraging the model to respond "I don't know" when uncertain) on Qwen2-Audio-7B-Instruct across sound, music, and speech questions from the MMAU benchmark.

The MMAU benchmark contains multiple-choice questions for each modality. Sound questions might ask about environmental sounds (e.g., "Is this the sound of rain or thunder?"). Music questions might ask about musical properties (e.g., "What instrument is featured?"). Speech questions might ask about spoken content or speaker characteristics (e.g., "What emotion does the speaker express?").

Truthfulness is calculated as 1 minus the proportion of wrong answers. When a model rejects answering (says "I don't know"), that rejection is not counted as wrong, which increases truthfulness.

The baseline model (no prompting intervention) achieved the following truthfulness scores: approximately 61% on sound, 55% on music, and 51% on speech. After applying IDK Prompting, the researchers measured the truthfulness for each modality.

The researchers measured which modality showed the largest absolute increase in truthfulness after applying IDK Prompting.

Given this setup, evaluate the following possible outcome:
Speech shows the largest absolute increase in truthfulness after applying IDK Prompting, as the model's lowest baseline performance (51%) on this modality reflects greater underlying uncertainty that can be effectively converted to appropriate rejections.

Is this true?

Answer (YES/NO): NO